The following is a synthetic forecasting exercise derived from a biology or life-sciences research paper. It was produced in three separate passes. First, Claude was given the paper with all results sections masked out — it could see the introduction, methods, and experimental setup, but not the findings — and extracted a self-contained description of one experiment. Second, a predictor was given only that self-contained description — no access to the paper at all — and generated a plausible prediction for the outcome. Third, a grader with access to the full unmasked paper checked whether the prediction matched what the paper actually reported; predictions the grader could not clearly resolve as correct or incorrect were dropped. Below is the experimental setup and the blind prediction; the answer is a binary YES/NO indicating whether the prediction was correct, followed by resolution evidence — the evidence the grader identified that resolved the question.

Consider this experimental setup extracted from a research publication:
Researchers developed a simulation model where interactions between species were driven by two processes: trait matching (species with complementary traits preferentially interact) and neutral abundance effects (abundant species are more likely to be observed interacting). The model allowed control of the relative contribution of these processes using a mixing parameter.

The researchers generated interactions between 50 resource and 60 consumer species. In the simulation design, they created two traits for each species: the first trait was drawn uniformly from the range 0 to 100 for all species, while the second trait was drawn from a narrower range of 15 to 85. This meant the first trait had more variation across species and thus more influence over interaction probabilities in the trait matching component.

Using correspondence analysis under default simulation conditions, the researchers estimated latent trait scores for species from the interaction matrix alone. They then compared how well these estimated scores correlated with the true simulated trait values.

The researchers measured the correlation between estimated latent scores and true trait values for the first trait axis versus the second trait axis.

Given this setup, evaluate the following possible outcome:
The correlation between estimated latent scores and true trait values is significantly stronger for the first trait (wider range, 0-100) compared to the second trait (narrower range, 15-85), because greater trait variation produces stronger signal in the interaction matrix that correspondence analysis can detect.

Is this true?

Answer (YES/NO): YES